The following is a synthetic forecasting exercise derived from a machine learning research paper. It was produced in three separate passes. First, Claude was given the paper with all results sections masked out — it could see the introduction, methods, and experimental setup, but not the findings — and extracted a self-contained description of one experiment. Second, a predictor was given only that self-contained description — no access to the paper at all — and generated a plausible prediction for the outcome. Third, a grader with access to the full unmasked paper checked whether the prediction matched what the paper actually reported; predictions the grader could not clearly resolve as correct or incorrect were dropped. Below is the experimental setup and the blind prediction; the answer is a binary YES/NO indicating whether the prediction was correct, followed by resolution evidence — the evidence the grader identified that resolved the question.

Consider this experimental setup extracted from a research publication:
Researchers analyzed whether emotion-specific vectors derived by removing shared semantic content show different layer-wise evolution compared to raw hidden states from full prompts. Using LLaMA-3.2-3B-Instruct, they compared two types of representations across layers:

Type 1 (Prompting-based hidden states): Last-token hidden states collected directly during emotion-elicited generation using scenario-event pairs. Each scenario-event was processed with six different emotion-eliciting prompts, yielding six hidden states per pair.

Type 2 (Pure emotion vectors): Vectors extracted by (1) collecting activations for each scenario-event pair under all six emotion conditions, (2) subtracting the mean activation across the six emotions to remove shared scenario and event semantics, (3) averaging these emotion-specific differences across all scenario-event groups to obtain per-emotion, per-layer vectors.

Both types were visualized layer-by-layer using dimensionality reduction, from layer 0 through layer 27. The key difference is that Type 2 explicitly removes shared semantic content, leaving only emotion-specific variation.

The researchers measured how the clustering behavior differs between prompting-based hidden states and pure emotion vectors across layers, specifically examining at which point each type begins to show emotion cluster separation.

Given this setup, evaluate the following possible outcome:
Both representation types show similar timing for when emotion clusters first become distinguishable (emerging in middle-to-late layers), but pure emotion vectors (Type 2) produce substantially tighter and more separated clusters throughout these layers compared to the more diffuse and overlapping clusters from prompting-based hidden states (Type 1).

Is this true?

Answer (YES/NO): NO